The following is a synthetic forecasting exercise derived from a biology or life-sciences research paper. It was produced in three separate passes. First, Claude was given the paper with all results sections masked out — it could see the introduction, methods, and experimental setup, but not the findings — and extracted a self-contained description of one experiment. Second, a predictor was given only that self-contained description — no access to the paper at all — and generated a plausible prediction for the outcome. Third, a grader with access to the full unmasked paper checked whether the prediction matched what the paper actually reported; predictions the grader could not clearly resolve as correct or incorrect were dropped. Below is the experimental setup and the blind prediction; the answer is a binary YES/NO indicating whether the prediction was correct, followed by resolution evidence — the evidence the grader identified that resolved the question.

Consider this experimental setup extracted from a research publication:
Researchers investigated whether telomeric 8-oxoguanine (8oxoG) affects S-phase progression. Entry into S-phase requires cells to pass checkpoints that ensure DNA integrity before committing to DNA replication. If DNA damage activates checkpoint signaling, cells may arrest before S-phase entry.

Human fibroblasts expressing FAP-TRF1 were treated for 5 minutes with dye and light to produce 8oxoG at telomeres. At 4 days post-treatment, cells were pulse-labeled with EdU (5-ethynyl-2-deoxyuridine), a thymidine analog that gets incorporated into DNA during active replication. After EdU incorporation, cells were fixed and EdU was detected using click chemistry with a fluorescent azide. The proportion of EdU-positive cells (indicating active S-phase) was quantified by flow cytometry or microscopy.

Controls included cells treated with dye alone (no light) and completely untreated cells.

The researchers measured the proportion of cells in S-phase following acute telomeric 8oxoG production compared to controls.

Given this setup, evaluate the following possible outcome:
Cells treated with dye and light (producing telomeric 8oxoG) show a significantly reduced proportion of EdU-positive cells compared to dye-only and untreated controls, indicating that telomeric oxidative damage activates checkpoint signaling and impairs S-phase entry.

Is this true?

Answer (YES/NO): YES